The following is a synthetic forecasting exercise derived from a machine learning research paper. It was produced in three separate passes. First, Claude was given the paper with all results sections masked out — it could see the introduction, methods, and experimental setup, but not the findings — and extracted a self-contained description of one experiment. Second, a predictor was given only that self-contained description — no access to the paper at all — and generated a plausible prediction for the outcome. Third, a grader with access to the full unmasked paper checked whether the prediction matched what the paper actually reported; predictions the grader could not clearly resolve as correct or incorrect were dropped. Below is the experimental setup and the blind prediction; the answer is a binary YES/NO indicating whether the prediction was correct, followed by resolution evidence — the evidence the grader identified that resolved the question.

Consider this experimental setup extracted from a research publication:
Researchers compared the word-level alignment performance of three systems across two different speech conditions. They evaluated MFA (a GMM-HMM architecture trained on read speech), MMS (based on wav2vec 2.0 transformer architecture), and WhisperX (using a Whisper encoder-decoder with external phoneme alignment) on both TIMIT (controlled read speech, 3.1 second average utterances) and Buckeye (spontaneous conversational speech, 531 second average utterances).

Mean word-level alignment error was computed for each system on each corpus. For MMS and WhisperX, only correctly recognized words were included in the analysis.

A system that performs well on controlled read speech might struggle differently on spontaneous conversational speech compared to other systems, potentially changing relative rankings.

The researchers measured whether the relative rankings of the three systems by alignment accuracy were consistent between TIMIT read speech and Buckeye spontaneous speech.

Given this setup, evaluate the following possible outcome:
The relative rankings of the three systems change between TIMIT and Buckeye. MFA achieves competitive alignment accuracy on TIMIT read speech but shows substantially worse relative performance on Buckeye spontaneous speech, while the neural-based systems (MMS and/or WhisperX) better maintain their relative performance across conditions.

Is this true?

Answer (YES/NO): NO